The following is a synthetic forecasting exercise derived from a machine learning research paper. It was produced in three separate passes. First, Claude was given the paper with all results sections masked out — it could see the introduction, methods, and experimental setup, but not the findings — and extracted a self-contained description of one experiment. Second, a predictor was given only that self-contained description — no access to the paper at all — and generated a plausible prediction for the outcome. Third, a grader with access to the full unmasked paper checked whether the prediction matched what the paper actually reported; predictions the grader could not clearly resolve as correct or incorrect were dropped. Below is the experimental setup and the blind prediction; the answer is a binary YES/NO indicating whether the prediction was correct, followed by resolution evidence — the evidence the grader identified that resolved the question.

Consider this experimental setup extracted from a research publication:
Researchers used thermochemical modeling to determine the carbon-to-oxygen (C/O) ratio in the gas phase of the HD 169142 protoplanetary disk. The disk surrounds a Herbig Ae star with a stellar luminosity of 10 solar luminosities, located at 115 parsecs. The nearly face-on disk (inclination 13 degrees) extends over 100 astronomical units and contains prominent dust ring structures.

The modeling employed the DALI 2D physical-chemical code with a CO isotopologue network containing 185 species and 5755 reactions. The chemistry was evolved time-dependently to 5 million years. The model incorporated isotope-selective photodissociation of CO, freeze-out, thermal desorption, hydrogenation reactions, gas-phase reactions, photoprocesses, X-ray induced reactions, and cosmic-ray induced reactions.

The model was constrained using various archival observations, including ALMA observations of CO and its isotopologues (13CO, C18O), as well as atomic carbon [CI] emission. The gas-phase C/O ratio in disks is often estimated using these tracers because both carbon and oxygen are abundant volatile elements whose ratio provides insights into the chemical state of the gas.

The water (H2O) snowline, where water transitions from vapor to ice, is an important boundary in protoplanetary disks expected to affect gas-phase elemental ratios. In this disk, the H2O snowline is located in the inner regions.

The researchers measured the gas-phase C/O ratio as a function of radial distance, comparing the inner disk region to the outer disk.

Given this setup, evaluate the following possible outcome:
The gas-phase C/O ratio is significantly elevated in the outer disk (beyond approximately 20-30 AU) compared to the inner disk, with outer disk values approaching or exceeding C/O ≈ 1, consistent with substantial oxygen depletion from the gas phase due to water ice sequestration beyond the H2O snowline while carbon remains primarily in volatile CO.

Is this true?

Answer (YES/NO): YES